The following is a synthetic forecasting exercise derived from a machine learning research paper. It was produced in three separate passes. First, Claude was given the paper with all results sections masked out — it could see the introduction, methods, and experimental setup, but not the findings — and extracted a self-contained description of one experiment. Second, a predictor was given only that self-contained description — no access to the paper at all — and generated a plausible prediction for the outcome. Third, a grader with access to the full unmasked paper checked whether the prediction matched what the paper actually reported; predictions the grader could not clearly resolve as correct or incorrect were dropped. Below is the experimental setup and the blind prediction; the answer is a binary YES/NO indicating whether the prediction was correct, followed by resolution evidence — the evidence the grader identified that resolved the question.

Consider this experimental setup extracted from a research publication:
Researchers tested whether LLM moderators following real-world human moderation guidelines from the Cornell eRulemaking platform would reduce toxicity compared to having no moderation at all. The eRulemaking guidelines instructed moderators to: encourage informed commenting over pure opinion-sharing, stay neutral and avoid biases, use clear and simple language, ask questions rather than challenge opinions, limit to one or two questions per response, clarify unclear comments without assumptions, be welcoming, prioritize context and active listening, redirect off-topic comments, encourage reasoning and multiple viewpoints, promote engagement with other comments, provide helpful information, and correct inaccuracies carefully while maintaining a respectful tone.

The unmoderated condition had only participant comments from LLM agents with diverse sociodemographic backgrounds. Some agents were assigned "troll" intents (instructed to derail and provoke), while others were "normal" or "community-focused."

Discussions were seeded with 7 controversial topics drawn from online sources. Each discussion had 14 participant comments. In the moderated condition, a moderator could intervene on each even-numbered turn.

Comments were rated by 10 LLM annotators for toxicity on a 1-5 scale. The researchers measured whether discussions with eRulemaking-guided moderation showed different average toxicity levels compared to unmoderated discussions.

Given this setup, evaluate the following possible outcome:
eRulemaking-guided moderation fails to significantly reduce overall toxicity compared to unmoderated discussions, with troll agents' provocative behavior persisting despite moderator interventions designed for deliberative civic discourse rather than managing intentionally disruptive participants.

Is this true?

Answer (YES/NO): NO